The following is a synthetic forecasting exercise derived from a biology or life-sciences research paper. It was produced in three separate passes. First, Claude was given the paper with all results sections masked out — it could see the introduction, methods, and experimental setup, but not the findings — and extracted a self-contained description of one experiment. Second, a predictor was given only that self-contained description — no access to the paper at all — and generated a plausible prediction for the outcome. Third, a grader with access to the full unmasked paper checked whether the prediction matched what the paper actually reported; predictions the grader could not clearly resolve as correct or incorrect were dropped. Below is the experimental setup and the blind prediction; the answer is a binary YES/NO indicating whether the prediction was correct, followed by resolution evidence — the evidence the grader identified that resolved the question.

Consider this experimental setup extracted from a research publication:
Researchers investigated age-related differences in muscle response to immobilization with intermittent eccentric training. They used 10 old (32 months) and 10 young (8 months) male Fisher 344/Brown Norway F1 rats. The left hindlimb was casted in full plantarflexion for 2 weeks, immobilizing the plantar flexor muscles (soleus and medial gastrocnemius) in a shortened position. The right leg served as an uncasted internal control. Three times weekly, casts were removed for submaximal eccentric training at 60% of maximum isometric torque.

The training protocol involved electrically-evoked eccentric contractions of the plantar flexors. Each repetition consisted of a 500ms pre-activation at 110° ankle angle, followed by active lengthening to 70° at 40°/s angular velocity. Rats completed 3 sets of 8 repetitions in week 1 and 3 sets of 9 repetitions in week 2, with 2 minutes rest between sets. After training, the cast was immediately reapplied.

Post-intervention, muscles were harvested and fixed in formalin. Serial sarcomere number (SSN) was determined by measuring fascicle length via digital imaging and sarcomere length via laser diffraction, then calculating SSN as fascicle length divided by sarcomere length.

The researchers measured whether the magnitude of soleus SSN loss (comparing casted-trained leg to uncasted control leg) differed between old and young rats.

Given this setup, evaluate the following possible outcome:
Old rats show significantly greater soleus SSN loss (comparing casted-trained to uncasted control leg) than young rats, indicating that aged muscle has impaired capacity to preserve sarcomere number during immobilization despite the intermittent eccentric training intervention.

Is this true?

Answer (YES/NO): NO